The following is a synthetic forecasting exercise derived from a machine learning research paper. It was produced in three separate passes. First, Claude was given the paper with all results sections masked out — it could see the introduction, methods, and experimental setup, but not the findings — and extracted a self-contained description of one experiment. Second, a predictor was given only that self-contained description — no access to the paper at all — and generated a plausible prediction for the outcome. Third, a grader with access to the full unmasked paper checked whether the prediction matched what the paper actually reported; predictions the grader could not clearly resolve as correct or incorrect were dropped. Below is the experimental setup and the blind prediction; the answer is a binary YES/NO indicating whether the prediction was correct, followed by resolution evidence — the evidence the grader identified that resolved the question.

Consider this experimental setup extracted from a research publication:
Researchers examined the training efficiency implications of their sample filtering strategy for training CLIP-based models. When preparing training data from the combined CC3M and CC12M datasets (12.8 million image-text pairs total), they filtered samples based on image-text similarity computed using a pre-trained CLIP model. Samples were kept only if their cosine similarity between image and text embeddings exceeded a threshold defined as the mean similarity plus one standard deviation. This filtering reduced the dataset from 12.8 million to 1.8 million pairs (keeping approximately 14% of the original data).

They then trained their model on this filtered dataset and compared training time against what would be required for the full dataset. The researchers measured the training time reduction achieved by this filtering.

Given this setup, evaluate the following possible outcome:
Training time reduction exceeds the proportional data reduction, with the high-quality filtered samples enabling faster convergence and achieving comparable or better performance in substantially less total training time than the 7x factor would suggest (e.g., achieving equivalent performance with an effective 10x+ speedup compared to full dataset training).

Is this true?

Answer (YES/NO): NO